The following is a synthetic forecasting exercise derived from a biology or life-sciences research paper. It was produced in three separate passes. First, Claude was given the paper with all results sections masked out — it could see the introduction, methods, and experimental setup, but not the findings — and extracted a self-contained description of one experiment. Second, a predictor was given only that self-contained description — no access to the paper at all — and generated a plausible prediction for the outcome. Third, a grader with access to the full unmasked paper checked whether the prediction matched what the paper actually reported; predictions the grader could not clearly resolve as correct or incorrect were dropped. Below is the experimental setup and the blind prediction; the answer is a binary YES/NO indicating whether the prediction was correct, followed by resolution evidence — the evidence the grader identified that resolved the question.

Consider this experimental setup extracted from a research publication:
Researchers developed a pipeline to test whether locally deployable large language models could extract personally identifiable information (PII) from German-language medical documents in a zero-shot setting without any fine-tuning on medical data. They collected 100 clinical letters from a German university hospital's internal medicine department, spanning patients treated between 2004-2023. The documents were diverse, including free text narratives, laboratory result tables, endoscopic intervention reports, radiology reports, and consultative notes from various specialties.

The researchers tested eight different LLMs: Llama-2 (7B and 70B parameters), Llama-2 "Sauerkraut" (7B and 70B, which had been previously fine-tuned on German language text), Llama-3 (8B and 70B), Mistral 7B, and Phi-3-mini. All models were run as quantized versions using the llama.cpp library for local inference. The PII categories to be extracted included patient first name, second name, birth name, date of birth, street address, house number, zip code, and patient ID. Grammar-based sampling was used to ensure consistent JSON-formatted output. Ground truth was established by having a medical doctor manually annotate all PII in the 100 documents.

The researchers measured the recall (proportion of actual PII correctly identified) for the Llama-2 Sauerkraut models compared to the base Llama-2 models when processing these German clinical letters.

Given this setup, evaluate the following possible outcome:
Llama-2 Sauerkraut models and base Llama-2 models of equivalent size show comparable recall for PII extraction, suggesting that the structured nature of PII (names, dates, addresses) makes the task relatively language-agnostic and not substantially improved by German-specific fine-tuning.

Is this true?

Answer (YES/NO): NO